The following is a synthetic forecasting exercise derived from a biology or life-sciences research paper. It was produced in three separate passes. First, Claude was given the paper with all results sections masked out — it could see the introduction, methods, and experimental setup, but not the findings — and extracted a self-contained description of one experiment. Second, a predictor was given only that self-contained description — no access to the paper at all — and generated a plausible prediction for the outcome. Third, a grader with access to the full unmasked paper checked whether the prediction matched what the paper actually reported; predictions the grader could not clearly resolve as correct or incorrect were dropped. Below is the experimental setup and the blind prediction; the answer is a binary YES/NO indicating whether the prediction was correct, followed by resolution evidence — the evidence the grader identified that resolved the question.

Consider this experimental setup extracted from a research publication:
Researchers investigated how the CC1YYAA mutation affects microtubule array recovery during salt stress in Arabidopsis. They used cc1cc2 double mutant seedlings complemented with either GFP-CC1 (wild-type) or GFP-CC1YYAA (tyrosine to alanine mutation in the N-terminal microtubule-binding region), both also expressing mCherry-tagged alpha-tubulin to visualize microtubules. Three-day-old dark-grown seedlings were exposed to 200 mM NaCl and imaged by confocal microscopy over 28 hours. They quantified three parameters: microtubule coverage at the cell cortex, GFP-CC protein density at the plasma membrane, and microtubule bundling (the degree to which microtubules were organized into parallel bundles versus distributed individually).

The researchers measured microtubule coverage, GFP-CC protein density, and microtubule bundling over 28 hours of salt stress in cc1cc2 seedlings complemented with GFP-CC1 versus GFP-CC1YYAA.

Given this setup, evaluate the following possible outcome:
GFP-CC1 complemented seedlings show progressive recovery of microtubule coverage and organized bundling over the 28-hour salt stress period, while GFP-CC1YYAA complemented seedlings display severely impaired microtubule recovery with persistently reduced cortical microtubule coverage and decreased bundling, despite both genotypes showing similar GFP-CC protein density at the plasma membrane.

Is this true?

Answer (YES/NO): NO